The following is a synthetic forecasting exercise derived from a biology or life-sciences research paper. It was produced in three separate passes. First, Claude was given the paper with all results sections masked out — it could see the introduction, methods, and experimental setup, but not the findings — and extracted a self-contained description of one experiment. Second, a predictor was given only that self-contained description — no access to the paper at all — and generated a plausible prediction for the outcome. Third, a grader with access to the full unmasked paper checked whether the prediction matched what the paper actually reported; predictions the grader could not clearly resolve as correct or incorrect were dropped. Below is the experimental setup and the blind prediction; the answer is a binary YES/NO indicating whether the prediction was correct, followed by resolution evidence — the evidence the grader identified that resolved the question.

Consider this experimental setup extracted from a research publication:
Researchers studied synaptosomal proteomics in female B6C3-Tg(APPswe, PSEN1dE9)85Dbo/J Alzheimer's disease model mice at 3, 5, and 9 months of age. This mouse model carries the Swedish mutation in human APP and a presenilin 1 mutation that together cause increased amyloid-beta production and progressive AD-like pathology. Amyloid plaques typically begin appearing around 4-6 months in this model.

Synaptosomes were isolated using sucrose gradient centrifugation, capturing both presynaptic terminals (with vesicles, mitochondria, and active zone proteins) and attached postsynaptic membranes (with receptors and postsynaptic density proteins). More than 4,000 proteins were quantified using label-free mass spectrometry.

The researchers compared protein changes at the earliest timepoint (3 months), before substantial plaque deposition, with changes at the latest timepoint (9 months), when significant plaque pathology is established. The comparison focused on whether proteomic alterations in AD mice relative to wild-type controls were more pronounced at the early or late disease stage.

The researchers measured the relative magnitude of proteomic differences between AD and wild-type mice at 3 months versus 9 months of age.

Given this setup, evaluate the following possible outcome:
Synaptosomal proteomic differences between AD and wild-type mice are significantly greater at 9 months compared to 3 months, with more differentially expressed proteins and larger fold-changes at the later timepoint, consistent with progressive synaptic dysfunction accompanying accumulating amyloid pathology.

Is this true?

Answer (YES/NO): NO